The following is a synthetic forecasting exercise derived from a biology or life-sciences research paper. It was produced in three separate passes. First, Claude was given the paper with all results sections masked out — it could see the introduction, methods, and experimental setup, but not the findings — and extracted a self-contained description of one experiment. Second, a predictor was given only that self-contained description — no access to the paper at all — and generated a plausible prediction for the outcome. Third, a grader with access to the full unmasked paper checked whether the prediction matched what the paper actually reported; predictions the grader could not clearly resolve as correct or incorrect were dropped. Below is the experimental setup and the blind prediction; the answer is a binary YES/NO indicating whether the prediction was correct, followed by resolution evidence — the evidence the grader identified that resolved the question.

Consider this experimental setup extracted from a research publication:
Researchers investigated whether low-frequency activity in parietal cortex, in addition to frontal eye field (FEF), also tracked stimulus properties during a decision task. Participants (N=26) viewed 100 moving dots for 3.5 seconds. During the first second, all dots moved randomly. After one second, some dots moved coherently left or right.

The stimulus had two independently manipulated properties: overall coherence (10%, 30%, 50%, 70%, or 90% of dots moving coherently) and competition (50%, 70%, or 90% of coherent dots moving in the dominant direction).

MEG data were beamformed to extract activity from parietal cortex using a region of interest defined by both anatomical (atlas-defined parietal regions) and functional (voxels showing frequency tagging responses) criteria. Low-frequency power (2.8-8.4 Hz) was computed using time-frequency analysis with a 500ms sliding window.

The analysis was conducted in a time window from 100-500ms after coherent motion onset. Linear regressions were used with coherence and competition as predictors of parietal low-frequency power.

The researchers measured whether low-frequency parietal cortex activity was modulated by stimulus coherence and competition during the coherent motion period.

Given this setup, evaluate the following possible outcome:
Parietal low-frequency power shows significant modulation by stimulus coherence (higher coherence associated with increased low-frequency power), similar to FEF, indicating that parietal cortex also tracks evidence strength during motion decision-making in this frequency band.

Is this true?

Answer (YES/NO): YES